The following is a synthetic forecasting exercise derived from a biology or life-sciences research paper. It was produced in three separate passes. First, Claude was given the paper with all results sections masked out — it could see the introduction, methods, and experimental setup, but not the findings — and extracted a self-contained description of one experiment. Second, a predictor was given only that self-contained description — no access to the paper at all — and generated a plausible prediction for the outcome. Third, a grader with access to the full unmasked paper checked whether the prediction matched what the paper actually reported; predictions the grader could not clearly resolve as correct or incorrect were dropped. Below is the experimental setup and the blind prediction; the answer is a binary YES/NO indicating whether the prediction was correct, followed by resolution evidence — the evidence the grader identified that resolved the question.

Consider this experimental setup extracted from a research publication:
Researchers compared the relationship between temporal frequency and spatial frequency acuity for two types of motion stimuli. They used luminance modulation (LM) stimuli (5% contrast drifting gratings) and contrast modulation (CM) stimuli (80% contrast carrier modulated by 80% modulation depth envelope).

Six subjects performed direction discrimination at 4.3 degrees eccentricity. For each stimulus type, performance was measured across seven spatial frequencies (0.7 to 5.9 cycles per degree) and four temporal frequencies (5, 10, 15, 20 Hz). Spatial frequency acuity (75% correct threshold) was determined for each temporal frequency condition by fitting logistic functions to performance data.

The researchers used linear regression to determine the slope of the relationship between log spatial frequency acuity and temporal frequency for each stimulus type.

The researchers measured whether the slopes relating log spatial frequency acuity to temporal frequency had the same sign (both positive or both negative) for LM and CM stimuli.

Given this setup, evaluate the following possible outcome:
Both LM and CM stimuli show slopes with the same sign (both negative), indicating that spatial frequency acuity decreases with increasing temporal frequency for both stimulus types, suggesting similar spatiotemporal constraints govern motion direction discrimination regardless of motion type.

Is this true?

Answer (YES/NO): NO